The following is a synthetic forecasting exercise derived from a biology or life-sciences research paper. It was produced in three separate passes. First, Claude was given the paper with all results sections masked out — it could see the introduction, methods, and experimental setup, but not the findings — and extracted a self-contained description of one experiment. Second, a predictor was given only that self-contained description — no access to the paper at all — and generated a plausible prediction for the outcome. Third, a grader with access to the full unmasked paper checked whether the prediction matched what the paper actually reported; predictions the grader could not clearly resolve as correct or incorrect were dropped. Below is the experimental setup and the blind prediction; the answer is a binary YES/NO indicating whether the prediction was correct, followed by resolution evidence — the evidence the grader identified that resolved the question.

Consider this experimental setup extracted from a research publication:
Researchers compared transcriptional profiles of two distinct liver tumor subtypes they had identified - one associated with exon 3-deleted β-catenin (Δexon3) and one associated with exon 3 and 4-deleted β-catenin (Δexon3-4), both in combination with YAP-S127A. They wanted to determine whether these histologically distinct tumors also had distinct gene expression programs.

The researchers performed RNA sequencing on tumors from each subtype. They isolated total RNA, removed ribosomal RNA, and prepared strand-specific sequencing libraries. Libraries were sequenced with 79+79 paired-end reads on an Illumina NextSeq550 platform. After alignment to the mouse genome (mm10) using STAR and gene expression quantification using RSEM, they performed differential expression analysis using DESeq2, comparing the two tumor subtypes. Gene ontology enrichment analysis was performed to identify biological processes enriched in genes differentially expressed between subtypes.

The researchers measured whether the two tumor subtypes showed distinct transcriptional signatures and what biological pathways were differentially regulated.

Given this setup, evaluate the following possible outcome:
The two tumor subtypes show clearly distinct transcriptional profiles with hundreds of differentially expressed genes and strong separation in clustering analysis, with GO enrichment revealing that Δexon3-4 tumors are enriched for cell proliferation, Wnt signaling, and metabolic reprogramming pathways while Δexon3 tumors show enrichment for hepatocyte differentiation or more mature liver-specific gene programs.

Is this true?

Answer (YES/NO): NO